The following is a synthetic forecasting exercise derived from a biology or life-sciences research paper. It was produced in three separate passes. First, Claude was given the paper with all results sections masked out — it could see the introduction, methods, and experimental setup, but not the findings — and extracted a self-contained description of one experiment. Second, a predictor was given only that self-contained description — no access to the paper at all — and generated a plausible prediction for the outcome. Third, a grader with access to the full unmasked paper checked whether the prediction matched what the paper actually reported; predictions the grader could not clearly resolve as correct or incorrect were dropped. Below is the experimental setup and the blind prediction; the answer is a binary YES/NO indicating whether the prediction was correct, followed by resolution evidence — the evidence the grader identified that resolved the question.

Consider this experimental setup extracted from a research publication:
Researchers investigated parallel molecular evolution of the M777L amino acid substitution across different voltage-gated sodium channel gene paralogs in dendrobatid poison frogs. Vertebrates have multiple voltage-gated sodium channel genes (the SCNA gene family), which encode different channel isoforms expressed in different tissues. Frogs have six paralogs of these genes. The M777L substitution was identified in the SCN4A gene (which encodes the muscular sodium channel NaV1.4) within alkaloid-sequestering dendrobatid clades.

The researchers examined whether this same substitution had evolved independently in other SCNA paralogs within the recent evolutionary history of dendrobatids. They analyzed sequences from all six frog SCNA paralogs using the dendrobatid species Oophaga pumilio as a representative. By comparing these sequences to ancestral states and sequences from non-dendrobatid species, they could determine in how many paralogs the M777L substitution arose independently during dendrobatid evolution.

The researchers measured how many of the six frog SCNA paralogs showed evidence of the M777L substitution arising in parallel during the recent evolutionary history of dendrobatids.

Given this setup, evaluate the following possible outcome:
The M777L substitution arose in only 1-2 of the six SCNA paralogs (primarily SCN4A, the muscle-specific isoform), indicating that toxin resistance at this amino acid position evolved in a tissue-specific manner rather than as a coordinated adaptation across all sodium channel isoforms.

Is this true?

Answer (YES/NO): NO